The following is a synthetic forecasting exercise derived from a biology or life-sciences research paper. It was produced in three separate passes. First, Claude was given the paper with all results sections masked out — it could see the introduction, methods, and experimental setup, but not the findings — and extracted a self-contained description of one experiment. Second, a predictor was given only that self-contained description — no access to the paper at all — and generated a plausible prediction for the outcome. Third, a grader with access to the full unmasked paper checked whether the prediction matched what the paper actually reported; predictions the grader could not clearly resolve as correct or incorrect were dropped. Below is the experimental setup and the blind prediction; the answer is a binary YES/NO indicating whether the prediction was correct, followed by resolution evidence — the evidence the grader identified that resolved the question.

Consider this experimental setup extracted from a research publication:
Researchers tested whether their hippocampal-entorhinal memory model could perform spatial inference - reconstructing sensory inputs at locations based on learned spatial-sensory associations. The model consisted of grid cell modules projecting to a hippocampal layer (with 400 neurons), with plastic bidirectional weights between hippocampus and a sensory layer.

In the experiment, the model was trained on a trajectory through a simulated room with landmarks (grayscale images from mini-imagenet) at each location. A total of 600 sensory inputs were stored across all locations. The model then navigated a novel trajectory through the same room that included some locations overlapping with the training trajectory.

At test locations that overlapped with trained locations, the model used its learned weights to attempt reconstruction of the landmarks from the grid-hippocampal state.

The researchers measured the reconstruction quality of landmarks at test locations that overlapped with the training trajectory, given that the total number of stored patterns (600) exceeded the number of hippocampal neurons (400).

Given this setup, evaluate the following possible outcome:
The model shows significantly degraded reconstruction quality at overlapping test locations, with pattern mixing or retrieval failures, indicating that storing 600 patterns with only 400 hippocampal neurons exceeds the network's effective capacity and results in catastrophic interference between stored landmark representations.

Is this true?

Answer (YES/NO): NO